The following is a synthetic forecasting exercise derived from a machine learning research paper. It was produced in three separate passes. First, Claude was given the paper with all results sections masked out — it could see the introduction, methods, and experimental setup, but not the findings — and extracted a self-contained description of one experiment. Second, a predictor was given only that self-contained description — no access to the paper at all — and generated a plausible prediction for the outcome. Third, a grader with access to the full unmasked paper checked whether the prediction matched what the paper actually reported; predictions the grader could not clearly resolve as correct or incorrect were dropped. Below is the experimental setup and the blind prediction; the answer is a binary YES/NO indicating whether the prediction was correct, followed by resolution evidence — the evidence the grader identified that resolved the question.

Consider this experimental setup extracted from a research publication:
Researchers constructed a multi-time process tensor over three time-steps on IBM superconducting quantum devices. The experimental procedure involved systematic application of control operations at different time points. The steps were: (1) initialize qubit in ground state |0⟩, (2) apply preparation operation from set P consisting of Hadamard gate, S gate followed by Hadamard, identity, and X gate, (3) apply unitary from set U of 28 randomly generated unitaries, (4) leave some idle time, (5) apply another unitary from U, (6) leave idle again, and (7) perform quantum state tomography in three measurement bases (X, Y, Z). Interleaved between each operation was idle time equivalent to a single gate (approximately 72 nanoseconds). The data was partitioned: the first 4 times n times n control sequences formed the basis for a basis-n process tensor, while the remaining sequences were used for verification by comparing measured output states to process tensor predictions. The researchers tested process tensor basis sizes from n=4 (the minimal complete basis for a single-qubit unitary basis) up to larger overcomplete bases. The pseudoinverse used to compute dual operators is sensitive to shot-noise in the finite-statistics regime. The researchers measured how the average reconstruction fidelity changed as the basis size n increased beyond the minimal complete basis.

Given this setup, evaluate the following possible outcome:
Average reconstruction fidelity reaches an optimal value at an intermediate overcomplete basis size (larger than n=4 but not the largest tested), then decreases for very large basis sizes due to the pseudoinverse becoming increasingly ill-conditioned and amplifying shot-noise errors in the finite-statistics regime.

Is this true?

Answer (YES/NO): NO